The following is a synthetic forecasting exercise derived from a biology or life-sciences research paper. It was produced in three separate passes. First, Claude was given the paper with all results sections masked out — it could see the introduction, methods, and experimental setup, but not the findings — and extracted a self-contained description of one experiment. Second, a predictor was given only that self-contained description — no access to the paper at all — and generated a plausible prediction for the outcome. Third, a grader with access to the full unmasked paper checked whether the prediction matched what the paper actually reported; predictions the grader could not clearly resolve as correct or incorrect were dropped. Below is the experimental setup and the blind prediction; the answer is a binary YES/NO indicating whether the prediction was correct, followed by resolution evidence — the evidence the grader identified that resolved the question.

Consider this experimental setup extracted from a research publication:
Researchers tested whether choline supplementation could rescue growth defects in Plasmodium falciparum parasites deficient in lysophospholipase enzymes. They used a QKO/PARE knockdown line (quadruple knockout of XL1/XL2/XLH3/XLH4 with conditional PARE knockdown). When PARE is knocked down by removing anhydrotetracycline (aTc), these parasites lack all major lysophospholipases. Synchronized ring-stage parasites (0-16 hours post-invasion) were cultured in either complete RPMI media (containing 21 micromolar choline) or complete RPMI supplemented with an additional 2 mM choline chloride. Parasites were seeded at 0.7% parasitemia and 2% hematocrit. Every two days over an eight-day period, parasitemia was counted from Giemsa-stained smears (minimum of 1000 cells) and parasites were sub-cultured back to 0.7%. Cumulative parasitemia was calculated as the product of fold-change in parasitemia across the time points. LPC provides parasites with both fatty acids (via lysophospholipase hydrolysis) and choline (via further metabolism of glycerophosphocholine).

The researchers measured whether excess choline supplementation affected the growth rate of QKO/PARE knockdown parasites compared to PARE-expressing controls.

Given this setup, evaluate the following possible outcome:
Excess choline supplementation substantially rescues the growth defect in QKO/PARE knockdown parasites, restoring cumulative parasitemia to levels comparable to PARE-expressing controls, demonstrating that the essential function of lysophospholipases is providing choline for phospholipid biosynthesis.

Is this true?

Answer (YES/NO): NO